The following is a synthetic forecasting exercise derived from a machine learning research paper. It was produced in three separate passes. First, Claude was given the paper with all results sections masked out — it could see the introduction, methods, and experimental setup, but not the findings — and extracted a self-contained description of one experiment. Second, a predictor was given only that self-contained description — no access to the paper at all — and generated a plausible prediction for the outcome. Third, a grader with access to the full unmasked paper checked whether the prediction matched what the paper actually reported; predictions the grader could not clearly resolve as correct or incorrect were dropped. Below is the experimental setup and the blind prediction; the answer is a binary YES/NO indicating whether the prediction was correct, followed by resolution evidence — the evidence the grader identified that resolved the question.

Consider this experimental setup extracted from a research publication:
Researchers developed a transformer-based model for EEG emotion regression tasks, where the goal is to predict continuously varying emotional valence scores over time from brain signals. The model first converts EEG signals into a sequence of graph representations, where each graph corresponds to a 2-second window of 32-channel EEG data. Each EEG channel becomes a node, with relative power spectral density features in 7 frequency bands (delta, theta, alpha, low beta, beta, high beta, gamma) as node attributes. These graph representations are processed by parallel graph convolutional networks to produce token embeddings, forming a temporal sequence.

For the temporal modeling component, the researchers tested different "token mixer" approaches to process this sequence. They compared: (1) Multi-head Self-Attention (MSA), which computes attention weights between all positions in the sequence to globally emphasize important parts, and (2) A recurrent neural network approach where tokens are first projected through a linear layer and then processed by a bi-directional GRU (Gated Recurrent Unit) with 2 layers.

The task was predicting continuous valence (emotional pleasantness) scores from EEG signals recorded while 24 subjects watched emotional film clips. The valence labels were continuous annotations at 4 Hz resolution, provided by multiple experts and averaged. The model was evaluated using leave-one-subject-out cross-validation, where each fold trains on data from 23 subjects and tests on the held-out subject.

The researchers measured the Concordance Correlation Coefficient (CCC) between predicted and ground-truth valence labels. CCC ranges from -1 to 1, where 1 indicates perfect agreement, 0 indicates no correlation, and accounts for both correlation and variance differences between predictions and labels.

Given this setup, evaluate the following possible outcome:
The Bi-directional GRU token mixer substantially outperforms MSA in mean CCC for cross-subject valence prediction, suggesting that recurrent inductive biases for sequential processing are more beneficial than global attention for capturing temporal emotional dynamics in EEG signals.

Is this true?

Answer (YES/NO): YES